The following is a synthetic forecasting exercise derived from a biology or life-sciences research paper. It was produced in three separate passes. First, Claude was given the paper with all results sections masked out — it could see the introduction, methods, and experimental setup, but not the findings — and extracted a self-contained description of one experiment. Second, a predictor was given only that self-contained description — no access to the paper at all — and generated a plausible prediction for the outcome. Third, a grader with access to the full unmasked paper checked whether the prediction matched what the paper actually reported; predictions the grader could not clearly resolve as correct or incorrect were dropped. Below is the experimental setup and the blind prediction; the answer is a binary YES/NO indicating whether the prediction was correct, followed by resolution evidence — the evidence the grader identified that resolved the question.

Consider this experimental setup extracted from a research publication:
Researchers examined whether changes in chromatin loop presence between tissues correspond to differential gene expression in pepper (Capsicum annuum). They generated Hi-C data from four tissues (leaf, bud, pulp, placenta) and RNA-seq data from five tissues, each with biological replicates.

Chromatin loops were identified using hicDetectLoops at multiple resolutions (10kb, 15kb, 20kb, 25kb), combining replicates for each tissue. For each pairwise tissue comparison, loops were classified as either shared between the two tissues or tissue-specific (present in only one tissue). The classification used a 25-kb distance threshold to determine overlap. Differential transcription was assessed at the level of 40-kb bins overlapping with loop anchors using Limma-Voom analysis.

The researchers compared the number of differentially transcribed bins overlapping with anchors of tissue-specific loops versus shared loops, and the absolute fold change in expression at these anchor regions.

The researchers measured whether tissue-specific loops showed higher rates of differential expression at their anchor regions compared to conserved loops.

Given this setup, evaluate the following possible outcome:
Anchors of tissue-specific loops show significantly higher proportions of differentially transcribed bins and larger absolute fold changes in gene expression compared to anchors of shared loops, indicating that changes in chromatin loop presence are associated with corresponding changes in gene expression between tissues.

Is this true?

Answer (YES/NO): NO